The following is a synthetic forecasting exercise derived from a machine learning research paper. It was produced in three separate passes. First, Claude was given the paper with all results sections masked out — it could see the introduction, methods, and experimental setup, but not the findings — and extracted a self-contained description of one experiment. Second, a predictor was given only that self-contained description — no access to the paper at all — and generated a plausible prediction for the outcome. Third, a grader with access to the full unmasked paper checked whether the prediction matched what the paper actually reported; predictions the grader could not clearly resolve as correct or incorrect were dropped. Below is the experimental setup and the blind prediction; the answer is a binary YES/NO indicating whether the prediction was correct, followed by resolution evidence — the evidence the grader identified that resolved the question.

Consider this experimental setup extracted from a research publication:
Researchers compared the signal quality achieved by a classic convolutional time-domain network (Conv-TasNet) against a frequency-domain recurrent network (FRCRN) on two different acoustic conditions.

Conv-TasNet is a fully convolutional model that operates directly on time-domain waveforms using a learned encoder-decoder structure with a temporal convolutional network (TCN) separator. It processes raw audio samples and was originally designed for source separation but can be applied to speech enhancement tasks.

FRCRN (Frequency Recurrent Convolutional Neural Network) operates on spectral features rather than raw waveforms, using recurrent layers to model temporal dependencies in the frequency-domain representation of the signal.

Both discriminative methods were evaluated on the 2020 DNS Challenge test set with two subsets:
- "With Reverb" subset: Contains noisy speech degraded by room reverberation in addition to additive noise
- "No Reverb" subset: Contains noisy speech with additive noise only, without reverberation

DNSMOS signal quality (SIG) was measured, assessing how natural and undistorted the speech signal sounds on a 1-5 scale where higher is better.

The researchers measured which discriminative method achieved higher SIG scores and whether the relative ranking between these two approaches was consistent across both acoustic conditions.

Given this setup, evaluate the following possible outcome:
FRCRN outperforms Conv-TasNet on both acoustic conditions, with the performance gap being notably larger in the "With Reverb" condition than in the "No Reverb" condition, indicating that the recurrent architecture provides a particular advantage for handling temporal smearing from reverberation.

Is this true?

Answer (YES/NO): NO